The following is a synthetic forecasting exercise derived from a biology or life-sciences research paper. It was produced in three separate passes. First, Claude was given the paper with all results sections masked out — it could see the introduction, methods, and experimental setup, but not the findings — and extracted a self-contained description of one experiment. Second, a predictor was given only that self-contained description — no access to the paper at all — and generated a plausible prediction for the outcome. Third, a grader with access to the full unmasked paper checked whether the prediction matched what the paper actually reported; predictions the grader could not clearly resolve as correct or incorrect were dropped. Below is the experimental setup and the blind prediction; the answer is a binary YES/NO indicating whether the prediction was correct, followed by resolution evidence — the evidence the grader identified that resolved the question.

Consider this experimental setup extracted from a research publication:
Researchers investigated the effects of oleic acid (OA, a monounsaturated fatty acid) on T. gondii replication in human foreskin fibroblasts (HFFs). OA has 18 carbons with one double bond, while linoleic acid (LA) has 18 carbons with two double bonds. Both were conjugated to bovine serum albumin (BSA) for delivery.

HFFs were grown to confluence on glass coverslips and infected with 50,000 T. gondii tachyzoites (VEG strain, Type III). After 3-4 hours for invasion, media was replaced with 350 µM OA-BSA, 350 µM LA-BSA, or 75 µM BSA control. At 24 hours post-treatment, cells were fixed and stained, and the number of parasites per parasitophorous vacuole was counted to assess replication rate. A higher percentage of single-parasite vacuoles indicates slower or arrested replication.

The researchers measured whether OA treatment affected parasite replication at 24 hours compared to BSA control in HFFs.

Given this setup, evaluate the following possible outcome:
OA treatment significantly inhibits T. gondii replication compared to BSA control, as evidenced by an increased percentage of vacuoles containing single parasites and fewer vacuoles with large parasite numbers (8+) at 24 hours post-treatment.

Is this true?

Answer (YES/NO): NO